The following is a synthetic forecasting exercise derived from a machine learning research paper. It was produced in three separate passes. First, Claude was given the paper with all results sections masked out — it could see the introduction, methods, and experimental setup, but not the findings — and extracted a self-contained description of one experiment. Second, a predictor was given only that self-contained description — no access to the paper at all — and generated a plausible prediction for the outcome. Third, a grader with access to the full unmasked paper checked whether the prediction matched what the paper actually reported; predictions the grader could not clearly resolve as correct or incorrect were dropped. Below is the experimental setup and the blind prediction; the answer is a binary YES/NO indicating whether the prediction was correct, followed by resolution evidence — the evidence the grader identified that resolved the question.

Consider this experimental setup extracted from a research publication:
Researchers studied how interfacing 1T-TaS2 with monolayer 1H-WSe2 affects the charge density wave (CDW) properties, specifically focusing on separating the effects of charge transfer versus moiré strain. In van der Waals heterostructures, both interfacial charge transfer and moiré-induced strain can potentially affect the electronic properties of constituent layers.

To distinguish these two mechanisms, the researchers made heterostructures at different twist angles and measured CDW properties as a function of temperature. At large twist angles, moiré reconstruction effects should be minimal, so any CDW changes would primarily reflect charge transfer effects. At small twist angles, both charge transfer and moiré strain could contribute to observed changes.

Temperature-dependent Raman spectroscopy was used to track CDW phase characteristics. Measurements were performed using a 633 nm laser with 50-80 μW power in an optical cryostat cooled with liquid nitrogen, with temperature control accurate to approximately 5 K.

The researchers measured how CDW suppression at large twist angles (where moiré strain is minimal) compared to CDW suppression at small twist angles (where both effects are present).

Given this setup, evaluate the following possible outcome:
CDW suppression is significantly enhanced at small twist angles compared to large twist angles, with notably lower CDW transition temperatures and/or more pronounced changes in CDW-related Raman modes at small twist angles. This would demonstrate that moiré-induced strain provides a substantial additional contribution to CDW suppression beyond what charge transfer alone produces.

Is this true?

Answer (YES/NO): YES